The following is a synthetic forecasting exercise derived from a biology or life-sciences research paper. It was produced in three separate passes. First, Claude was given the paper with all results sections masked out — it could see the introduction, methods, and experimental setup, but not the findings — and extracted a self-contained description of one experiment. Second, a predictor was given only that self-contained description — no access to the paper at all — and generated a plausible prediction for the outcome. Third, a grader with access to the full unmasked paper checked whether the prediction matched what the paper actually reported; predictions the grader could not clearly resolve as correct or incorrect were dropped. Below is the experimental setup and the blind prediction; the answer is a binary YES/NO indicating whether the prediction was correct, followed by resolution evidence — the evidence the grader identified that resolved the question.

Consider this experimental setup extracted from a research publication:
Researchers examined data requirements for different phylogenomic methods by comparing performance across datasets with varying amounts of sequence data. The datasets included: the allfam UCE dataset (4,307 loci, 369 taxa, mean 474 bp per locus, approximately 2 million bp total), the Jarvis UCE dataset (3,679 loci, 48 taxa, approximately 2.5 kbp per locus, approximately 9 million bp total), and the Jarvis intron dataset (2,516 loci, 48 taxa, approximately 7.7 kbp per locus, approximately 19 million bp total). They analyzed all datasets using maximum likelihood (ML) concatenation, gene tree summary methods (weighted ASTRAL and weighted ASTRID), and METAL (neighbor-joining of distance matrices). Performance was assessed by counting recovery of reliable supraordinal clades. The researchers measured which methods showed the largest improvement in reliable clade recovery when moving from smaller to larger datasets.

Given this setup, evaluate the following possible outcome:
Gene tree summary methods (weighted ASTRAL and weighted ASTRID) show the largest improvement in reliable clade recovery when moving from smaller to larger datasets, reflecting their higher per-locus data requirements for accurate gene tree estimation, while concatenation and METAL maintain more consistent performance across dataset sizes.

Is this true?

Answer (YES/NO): NO